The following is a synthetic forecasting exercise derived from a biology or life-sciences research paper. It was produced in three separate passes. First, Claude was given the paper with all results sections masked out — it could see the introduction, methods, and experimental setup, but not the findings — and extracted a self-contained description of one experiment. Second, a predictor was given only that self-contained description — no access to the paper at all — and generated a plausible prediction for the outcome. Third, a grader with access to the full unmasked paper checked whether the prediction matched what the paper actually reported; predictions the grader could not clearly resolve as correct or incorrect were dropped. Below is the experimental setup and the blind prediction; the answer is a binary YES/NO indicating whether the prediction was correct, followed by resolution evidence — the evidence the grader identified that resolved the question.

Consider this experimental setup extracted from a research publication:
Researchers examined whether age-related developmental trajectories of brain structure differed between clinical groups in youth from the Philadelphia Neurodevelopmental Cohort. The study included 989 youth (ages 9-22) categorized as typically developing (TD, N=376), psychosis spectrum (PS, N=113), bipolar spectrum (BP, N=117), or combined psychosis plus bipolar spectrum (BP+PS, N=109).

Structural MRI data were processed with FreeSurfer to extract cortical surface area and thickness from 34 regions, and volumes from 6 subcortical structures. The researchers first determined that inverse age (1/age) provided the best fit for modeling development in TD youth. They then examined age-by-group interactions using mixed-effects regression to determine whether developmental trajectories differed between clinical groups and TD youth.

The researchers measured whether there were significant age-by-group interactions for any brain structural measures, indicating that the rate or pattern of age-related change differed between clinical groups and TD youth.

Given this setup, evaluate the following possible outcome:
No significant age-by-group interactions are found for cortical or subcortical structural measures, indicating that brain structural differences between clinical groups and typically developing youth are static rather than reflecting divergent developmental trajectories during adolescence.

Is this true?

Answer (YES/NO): YES